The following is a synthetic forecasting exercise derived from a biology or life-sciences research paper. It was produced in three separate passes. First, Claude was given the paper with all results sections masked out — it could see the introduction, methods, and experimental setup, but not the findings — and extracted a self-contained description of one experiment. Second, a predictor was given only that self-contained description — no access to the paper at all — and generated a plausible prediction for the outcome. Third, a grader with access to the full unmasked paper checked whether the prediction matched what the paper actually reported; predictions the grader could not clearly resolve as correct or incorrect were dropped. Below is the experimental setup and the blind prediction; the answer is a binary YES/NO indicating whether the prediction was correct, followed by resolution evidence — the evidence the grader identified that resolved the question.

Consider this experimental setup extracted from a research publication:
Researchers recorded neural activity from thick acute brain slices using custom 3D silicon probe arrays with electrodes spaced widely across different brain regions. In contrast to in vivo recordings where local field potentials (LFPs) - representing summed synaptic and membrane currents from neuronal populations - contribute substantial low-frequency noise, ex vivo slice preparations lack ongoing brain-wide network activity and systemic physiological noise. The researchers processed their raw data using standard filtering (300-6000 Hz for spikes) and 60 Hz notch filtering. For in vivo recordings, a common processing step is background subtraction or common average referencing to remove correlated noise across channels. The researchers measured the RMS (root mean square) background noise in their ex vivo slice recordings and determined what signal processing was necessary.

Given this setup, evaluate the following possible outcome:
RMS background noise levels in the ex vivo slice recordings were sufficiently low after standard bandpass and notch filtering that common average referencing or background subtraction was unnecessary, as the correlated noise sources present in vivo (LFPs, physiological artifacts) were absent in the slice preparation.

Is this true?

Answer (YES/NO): YES